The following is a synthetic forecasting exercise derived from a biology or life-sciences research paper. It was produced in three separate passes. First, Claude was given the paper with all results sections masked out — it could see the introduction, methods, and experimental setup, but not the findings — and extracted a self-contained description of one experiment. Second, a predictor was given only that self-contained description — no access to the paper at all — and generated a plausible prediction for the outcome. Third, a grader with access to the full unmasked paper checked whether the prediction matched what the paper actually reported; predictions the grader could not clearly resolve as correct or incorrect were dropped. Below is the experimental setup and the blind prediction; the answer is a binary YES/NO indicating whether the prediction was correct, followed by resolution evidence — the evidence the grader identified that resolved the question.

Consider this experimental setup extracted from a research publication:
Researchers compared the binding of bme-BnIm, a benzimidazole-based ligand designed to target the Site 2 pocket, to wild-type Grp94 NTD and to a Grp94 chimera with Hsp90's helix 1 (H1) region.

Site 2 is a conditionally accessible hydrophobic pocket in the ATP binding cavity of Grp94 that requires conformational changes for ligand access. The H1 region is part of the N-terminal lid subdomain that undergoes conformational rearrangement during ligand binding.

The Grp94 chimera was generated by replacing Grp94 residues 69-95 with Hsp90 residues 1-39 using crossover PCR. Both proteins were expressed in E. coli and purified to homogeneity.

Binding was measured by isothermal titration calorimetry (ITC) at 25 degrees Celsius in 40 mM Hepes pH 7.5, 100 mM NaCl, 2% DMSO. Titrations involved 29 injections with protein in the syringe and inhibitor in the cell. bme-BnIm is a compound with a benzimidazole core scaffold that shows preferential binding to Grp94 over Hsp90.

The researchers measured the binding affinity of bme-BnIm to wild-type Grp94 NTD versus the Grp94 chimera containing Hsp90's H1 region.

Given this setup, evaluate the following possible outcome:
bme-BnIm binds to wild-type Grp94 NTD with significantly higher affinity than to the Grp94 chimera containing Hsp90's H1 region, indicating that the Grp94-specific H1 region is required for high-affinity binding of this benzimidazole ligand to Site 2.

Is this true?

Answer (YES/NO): YES